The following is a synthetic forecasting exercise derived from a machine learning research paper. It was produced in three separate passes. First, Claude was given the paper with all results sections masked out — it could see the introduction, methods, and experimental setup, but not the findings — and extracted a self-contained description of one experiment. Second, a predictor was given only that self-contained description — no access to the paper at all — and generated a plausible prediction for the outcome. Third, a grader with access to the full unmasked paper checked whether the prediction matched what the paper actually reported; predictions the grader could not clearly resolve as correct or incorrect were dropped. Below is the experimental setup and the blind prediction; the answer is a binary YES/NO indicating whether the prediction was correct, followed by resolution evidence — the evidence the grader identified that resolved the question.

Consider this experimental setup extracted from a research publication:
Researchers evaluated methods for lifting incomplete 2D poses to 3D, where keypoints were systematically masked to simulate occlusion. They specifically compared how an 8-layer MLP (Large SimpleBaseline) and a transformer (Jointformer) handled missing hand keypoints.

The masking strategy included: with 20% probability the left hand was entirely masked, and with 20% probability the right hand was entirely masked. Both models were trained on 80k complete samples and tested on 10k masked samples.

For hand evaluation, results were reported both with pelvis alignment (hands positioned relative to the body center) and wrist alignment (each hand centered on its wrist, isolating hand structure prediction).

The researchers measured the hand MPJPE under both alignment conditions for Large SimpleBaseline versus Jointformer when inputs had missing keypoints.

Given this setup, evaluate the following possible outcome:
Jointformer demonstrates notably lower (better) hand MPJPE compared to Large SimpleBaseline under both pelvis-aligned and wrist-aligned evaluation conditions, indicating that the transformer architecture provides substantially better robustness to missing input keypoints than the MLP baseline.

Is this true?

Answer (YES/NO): NO